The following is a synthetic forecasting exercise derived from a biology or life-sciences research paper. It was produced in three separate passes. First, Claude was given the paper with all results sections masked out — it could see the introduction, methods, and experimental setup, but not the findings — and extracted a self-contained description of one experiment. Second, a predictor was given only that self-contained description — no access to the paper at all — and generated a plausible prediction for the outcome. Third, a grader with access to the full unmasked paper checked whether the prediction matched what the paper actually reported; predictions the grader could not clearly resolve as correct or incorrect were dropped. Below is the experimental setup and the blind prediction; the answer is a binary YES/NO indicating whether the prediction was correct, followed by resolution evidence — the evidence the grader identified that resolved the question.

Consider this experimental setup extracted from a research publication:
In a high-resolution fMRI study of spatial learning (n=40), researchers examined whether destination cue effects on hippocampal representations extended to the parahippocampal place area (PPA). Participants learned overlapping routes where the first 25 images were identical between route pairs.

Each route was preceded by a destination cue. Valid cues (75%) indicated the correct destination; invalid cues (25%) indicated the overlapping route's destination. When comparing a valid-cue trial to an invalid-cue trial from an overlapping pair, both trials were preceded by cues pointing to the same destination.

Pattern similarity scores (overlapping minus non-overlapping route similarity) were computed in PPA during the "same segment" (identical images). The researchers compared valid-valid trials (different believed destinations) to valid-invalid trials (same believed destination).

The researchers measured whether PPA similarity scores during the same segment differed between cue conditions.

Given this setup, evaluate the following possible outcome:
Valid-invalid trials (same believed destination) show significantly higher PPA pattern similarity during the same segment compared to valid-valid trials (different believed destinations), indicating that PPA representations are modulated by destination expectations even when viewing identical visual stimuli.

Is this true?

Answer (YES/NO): NO